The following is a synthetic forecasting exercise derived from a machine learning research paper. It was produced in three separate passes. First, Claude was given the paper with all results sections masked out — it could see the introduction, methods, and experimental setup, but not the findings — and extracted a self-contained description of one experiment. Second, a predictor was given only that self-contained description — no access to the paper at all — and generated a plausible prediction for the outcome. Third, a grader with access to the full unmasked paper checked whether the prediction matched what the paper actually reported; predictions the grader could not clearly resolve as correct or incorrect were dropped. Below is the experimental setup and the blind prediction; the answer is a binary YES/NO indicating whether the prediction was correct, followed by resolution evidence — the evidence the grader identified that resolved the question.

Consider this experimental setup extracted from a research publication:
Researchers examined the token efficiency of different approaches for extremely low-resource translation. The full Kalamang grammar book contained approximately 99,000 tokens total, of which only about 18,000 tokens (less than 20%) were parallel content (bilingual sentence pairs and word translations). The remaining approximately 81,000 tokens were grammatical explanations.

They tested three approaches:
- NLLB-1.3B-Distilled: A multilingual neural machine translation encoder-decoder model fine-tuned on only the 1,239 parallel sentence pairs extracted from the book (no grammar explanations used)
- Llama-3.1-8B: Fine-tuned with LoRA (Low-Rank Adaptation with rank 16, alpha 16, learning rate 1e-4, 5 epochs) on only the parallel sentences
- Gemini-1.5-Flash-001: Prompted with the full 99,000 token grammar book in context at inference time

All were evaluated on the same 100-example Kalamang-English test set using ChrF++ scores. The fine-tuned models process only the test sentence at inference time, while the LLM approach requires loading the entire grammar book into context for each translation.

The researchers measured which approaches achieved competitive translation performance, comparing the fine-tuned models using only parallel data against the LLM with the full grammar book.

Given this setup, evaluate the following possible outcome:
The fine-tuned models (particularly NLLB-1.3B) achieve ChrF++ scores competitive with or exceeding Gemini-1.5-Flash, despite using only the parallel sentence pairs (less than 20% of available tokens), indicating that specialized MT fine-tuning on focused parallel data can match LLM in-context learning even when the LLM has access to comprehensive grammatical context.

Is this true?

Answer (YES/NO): YES